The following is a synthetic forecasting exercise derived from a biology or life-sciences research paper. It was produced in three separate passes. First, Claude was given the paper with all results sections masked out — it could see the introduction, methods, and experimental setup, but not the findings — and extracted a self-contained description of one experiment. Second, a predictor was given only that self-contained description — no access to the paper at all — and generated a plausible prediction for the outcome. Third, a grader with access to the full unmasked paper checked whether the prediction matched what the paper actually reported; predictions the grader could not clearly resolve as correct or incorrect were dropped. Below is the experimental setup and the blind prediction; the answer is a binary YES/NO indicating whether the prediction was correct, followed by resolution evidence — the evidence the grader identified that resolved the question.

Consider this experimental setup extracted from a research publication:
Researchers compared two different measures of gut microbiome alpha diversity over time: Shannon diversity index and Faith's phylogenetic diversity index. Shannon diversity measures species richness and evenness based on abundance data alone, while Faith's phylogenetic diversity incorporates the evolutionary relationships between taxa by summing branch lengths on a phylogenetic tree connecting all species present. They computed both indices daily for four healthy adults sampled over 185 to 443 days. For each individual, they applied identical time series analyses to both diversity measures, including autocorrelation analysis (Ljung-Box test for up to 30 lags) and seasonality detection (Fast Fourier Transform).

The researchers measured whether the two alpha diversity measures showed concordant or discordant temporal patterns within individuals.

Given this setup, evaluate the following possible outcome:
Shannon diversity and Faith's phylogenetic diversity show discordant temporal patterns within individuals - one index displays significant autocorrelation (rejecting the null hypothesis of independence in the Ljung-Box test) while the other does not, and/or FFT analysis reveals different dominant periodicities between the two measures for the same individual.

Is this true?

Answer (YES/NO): NO